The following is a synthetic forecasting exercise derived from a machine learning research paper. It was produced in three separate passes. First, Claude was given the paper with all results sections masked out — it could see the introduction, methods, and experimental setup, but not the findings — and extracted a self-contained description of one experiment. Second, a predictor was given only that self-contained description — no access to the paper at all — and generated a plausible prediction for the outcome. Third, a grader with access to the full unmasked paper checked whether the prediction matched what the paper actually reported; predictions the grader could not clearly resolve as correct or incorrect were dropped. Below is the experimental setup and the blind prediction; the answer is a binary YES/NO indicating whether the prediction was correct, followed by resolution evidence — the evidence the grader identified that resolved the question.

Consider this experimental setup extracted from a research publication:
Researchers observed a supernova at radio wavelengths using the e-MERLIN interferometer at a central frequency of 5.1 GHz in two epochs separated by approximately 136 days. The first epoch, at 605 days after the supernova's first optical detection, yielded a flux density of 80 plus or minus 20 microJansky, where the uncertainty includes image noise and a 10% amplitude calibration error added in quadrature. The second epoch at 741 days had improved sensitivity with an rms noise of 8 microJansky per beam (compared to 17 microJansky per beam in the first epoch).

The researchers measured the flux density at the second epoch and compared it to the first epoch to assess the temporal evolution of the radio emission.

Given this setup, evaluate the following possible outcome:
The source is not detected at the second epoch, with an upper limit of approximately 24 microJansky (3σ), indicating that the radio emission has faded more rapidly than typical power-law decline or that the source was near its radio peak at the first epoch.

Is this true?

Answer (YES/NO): NO